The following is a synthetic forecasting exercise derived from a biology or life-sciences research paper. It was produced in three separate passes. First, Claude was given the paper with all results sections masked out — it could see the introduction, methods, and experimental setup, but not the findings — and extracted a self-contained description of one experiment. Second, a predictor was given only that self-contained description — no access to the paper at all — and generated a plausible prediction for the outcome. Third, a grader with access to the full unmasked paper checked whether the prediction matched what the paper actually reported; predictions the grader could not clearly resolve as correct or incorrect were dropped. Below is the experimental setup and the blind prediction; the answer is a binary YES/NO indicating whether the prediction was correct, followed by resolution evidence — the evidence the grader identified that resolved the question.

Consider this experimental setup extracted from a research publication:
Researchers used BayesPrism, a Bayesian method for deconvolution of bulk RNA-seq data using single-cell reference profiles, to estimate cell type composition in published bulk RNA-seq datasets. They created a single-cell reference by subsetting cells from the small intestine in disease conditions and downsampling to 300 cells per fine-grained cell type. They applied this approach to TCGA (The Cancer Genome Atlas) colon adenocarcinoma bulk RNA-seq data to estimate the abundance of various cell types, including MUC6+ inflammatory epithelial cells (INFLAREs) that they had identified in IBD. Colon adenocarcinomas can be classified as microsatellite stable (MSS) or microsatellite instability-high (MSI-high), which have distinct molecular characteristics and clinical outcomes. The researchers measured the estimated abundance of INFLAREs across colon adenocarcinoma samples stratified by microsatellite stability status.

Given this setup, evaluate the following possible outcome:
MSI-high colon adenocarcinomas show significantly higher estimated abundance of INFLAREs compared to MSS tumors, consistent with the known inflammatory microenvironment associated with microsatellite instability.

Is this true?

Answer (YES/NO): YES